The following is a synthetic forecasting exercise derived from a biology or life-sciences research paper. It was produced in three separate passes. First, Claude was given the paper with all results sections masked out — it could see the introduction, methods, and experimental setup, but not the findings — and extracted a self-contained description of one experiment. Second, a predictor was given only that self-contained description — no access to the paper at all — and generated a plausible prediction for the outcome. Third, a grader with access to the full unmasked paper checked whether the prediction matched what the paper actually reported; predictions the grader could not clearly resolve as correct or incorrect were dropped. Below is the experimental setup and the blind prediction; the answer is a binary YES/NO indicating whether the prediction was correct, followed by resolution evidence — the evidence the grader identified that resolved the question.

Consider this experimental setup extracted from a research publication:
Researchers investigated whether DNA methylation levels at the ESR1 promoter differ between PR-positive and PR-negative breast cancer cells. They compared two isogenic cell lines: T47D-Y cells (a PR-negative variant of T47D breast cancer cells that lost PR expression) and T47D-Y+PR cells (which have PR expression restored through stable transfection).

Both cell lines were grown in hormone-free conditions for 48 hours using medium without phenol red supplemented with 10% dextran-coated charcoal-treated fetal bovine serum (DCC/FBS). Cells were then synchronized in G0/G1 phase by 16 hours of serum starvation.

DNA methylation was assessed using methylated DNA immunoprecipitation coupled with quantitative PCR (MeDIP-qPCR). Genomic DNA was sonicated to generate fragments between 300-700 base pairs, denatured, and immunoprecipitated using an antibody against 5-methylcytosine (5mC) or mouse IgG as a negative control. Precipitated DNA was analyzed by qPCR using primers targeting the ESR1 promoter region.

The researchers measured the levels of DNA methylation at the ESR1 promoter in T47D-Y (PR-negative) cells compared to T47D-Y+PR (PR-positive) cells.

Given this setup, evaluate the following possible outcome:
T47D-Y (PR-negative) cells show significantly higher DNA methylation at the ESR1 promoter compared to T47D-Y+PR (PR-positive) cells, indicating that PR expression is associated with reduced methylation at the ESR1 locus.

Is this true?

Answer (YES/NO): NO